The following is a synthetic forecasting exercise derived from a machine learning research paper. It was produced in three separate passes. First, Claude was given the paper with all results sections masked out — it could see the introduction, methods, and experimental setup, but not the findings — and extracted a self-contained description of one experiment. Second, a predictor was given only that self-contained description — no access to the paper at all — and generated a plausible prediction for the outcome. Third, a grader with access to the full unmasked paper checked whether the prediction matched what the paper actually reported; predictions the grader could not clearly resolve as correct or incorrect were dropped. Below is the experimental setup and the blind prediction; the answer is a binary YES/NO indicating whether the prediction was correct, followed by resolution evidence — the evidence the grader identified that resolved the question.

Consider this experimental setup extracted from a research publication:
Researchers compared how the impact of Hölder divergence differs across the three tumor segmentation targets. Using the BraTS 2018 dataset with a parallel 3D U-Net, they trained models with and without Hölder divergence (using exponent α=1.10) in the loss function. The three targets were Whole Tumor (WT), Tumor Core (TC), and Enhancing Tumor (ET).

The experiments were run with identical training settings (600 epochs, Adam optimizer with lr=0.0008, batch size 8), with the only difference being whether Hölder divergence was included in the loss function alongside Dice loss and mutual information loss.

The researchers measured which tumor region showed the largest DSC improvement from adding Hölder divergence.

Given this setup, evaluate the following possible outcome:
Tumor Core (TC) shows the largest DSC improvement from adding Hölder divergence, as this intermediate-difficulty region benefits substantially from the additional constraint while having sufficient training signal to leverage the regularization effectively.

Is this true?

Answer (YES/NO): NO